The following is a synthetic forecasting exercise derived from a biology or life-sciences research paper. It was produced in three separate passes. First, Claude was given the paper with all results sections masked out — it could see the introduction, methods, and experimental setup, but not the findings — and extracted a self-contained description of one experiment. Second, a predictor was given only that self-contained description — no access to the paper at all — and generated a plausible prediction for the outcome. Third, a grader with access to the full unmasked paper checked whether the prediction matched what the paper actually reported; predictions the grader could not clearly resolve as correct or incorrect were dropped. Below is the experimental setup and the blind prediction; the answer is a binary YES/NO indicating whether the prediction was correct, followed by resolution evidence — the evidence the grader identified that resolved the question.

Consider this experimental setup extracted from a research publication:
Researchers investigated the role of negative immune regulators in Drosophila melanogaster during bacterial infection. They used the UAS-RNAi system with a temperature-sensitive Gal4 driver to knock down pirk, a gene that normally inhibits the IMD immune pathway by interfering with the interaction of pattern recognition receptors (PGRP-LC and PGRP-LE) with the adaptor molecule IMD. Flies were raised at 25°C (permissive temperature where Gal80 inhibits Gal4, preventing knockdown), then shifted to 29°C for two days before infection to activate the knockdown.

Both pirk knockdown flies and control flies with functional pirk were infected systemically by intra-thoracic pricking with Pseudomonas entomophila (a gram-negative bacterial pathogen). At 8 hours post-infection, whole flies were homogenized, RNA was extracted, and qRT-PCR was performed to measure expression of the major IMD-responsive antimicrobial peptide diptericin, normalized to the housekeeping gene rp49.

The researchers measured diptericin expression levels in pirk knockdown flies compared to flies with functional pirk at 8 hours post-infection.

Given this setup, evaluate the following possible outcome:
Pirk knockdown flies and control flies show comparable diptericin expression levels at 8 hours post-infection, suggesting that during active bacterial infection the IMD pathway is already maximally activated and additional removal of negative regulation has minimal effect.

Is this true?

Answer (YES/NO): NO